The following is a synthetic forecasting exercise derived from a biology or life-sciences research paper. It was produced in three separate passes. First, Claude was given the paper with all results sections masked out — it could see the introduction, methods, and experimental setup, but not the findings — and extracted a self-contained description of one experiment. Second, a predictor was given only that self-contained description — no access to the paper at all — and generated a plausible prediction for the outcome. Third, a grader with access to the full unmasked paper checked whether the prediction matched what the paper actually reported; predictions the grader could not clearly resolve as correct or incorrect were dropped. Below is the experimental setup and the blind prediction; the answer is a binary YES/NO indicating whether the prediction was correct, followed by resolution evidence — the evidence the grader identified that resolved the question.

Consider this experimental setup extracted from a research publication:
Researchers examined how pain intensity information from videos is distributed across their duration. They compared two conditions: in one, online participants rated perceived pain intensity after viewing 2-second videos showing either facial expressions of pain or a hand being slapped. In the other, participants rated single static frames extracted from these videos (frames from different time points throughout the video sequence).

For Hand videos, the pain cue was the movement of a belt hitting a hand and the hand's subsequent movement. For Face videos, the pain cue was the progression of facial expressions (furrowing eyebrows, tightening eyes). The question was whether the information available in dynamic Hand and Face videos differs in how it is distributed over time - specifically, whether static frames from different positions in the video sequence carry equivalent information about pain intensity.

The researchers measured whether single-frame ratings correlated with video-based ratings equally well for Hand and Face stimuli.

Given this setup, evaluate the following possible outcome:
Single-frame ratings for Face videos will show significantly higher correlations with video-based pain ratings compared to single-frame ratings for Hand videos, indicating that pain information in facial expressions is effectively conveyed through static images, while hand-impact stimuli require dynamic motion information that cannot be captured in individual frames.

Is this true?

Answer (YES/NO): YES